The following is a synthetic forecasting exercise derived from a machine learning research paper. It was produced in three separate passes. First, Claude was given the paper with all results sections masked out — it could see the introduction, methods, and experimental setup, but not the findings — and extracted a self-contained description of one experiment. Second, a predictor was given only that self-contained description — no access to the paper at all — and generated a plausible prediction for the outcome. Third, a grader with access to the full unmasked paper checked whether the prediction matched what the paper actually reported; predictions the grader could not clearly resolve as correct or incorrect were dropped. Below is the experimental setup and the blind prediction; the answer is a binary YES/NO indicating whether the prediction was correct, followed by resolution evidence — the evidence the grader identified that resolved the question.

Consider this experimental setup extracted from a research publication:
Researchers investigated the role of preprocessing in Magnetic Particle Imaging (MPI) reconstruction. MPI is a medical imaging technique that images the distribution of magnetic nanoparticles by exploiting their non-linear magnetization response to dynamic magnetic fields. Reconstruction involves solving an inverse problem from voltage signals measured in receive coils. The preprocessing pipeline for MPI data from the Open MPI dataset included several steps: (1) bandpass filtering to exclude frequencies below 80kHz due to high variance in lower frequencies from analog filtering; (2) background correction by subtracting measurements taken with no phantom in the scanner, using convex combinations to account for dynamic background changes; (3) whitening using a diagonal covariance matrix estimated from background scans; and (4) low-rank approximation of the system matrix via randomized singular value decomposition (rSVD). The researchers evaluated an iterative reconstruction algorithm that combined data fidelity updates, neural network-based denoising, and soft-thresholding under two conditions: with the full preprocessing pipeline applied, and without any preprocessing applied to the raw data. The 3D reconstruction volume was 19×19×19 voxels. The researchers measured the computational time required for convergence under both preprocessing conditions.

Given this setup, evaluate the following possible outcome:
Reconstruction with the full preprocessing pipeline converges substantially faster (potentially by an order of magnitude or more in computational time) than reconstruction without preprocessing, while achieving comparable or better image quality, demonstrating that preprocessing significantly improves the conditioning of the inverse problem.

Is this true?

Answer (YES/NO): YES